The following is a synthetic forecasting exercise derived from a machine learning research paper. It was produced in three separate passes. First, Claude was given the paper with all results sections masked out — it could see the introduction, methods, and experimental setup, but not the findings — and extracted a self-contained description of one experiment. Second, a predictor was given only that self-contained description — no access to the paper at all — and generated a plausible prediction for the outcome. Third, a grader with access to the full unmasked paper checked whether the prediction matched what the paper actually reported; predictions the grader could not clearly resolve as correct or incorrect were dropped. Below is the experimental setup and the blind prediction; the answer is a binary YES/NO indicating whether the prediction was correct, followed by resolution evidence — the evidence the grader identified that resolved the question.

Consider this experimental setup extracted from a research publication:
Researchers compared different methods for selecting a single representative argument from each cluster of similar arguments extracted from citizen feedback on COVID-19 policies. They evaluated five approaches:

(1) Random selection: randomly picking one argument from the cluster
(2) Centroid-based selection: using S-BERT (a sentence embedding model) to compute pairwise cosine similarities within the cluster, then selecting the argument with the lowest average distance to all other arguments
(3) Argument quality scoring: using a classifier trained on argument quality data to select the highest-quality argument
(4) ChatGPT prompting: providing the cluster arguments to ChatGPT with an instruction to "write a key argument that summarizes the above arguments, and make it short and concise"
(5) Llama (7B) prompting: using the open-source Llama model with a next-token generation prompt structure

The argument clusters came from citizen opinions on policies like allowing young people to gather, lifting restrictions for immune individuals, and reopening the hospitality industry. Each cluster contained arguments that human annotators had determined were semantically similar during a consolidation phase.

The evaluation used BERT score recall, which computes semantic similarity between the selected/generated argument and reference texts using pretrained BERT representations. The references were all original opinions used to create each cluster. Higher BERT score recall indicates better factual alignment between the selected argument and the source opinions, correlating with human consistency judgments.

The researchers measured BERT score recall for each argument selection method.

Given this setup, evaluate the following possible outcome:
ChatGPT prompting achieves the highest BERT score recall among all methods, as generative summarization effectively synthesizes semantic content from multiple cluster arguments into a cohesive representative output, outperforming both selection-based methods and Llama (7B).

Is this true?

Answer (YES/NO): NO